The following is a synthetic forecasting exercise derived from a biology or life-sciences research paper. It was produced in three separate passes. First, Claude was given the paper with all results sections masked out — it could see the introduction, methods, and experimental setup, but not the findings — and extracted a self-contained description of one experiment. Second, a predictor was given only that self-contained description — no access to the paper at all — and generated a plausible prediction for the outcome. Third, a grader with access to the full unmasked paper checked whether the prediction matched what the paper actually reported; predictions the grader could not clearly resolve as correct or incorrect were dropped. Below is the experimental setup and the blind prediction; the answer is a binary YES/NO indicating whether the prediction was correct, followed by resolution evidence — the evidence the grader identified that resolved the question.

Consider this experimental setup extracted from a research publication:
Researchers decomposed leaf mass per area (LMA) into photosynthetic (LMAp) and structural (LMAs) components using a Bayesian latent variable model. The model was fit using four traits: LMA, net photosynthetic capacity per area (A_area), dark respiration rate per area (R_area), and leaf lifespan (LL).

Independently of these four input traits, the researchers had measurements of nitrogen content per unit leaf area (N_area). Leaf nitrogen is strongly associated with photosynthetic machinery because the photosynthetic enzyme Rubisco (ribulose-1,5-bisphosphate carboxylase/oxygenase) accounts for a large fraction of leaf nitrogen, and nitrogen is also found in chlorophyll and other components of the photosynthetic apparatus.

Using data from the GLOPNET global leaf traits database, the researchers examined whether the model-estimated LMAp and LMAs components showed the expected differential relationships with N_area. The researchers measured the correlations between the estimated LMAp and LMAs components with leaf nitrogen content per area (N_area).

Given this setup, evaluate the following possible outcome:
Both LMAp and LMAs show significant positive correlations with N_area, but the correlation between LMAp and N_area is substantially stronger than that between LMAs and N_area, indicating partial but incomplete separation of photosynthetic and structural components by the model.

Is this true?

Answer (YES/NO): NO